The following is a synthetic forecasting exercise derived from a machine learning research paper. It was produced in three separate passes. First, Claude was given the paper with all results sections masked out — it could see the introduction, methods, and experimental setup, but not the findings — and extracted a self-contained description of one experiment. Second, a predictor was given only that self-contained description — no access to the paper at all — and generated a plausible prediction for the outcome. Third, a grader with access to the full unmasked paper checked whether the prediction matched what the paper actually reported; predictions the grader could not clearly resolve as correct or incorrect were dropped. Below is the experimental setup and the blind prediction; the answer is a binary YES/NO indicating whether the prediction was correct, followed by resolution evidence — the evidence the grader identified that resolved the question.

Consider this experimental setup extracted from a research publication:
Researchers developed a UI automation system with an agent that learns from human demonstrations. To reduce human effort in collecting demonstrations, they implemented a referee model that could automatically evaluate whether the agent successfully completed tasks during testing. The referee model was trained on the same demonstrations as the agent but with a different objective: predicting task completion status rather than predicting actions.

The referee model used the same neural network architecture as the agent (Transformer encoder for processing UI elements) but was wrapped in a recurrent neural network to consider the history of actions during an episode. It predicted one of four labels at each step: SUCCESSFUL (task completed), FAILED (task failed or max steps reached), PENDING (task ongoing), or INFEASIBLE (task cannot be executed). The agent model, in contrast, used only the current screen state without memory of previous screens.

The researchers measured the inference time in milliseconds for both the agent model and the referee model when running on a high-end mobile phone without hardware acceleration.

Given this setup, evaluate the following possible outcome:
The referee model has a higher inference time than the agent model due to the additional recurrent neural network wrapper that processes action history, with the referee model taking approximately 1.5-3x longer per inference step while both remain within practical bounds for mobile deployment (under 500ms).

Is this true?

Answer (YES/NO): NO